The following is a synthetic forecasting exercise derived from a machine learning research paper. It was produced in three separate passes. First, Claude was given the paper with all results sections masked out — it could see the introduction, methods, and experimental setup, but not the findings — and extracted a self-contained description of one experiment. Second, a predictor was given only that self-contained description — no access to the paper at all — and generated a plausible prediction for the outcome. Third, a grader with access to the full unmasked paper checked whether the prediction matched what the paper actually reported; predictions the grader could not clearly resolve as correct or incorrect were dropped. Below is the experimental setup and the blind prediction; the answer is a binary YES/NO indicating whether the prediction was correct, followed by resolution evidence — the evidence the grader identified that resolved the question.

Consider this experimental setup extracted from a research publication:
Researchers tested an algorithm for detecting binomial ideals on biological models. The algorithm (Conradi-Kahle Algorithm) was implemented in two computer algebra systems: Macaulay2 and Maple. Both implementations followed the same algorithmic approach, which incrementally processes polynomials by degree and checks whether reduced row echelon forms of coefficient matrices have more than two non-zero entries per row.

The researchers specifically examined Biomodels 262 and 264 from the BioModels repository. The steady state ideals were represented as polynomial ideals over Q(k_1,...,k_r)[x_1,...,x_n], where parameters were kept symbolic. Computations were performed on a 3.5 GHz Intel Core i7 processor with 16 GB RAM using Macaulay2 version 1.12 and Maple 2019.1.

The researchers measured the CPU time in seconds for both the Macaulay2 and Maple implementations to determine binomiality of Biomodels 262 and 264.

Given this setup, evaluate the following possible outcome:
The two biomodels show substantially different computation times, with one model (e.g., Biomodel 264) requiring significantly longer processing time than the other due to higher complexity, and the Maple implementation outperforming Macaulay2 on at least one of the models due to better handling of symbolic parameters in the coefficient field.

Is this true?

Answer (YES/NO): NO